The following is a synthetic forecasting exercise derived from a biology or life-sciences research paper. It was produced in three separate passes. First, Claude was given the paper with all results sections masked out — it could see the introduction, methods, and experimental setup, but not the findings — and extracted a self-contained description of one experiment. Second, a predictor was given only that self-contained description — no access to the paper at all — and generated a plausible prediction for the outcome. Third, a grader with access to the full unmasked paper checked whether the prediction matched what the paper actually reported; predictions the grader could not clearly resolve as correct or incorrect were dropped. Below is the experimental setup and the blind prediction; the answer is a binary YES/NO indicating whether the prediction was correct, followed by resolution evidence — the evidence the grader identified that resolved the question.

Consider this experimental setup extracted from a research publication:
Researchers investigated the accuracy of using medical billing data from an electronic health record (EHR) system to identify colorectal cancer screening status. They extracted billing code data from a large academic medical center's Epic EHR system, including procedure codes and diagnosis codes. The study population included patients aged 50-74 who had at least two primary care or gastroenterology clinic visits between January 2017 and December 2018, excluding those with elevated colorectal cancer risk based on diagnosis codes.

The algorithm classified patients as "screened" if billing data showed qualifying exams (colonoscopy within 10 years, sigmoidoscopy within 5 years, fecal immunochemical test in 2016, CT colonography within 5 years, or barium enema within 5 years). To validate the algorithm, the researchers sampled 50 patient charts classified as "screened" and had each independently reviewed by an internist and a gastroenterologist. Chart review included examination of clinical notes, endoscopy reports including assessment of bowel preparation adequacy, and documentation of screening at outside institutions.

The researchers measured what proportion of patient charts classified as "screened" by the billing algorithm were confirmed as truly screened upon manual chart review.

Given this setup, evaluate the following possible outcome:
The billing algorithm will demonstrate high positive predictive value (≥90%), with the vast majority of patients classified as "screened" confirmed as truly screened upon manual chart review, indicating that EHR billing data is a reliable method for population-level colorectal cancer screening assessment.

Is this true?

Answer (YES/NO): NO